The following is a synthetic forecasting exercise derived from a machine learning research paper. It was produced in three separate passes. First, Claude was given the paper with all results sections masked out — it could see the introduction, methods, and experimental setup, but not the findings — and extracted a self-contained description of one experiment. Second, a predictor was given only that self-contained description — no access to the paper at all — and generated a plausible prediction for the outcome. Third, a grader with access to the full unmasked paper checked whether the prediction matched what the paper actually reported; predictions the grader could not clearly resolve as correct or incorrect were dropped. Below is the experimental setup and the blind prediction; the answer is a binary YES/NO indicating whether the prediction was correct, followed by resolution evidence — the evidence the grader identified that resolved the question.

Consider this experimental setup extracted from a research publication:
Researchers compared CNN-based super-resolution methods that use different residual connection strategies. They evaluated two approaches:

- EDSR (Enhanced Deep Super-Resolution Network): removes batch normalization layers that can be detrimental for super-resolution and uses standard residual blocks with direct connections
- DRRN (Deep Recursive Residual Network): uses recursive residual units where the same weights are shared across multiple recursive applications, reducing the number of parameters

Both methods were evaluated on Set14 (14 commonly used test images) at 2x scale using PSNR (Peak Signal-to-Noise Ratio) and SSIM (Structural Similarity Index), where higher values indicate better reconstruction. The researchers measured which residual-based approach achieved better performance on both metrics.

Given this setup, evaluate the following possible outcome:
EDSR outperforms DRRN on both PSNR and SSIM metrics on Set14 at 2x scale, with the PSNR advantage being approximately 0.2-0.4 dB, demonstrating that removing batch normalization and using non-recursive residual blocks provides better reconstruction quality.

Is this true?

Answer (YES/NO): YES